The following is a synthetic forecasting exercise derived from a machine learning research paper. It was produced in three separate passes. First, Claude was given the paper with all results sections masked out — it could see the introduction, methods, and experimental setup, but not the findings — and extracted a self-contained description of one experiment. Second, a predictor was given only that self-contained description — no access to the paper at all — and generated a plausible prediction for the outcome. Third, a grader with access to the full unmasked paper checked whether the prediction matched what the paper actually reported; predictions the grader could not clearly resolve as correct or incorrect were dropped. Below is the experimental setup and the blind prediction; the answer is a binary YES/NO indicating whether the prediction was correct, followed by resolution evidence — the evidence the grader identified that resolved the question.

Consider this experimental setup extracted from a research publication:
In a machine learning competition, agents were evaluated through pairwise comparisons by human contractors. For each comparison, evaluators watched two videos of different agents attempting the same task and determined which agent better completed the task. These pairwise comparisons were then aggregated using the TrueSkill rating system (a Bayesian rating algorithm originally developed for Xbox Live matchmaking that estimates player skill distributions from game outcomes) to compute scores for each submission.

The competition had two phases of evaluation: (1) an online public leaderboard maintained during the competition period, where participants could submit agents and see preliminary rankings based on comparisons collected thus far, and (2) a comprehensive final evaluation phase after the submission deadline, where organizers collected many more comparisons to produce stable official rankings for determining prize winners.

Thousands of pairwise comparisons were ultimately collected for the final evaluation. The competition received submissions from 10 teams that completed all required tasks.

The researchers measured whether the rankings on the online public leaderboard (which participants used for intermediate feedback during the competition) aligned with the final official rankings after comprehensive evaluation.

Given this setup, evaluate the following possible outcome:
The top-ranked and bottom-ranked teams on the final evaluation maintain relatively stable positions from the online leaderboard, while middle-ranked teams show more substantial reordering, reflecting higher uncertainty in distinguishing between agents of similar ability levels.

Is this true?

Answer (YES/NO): NO